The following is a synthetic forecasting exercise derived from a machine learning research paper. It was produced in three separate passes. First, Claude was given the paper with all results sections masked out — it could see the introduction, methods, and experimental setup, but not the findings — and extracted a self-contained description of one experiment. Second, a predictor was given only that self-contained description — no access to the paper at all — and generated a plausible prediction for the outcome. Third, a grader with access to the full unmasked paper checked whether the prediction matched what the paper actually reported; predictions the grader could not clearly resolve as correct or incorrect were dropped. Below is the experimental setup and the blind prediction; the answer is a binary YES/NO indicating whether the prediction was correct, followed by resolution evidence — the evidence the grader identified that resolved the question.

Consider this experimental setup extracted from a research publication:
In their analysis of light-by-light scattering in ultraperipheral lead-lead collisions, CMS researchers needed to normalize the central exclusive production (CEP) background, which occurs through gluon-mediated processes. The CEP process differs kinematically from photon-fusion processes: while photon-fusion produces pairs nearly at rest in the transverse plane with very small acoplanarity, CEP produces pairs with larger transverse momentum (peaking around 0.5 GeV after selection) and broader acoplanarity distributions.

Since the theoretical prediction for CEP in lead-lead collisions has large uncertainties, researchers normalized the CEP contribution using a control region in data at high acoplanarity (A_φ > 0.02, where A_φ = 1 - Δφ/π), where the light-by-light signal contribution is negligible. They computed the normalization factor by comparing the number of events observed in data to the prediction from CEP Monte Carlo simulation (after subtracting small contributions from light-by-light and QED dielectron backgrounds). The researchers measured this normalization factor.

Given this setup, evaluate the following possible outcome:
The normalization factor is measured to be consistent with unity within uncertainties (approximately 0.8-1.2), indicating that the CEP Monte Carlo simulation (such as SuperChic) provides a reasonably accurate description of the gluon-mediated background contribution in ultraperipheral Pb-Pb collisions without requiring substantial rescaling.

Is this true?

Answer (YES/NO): YES